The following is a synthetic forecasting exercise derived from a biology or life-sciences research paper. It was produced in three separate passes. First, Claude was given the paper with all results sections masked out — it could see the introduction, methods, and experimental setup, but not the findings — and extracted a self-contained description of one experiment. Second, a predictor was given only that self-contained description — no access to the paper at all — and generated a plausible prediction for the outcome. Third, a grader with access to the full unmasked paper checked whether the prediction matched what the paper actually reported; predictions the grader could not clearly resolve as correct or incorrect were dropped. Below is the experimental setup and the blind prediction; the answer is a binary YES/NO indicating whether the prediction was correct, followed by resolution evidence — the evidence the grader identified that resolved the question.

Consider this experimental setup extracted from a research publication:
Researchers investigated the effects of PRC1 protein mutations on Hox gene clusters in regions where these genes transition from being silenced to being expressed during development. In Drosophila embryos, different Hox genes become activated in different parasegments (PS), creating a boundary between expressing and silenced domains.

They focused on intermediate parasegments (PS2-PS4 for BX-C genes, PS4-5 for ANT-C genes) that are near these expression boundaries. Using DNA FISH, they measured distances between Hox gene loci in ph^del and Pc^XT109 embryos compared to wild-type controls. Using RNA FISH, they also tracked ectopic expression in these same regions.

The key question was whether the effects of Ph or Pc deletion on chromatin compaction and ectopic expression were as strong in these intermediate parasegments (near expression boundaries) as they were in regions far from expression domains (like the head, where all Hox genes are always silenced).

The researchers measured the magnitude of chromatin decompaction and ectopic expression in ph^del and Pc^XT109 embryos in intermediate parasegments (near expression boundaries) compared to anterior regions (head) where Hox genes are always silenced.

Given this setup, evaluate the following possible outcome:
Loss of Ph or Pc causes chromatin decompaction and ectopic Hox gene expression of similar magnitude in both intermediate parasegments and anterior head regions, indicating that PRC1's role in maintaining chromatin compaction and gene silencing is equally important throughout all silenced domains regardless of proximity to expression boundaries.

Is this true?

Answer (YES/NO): NO